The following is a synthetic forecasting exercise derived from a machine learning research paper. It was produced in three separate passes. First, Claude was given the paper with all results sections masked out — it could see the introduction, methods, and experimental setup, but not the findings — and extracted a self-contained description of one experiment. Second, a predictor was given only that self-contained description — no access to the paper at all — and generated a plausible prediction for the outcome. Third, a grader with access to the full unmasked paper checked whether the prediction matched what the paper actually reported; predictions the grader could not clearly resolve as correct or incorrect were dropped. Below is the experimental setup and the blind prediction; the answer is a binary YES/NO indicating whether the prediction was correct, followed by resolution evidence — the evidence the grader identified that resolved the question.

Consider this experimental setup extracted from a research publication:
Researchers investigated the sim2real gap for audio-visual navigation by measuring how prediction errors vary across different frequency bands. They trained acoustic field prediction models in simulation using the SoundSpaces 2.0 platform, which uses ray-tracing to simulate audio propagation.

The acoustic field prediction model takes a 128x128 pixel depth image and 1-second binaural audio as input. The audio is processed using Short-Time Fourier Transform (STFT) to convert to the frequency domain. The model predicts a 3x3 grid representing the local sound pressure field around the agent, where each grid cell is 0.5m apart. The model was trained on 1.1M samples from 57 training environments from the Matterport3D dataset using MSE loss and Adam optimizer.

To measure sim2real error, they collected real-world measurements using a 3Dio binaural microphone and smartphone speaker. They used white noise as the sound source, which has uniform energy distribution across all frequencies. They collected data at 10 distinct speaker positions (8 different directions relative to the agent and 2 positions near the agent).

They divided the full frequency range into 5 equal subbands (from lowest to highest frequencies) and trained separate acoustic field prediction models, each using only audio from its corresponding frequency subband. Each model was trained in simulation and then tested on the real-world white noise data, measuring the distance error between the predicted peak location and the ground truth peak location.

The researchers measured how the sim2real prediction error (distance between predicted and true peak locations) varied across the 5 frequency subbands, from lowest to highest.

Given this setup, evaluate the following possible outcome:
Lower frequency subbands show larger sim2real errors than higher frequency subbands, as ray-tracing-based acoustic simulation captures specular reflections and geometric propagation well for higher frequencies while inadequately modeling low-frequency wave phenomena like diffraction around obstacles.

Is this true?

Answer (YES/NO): YES